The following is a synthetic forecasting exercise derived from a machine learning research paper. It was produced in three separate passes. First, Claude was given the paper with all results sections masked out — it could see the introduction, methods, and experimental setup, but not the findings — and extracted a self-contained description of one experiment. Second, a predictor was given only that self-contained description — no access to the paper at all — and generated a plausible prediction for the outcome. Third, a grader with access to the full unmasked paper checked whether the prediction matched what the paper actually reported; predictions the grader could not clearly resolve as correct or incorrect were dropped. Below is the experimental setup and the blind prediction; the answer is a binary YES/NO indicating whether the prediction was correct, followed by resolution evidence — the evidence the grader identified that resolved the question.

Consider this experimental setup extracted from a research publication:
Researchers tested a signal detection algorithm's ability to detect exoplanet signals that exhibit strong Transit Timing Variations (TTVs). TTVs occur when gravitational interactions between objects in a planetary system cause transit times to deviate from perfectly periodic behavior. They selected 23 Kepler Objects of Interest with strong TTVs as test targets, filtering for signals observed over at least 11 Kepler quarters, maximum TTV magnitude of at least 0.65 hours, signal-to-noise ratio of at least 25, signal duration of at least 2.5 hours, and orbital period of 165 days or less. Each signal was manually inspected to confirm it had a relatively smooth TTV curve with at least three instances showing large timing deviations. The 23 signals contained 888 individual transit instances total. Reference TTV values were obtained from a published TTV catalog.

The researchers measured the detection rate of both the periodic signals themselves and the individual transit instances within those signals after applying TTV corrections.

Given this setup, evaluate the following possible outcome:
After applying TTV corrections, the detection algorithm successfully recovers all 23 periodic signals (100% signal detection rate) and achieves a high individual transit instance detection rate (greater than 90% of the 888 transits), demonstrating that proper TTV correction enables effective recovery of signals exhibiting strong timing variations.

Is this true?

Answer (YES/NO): YES